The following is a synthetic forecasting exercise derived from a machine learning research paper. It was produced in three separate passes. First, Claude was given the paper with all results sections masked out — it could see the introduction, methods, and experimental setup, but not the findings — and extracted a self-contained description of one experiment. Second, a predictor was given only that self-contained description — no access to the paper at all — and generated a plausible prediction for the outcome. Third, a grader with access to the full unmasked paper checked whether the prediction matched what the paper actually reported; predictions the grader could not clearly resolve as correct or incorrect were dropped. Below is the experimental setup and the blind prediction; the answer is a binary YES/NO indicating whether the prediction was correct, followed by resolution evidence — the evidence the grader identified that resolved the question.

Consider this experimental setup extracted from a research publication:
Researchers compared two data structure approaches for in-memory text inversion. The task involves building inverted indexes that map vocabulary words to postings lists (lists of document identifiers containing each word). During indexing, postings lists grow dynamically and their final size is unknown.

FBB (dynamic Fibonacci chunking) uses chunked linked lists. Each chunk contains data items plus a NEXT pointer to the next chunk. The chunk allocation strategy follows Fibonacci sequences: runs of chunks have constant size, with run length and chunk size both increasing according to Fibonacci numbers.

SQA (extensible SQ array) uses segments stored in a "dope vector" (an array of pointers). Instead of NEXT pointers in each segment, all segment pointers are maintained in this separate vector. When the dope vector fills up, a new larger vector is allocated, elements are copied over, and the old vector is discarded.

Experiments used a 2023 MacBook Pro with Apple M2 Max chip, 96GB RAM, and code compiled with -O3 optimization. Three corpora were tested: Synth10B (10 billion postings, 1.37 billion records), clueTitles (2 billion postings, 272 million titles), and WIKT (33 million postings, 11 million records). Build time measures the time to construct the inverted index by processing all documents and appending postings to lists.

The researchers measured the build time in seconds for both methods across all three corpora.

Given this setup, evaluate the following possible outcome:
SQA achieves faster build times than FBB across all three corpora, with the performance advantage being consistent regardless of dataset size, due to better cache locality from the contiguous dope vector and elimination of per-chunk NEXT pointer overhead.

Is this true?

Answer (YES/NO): NO